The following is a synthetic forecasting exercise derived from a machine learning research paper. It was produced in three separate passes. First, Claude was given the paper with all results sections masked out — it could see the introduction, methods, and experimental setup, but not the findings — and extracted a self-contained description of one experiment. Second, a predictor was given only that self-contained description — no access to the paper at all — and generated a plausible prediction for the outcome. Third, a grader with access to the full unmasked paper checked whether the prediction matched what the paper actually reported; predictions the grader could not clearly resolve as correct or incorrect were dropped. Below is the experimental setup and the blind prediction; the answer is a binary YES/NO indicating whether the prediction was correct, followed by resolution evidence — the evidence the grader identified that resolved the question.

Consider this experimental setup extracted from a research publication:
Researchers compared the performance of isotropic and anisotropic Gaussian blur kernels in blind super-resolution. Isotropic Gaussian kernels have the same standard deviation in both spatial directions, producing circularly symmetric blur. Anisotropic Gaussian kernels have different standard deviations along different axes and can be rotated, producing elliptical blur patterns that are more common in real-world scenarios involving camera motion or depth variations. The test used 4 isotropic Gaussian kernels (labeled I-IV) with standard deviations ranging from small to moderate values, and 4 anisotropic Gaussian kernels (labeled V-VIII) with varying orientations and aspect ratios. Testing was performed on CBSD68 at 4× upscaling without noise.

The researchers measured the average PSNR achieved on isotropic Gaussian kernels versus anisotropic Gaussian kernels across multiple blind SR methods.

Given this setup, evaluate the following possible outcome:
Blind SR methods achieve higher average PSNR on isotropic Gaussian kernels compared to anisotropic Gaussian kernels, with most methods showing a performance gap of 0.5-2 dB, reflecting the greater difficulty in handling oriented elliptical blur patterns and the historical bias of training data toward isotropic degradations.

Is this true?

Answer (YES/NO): NO